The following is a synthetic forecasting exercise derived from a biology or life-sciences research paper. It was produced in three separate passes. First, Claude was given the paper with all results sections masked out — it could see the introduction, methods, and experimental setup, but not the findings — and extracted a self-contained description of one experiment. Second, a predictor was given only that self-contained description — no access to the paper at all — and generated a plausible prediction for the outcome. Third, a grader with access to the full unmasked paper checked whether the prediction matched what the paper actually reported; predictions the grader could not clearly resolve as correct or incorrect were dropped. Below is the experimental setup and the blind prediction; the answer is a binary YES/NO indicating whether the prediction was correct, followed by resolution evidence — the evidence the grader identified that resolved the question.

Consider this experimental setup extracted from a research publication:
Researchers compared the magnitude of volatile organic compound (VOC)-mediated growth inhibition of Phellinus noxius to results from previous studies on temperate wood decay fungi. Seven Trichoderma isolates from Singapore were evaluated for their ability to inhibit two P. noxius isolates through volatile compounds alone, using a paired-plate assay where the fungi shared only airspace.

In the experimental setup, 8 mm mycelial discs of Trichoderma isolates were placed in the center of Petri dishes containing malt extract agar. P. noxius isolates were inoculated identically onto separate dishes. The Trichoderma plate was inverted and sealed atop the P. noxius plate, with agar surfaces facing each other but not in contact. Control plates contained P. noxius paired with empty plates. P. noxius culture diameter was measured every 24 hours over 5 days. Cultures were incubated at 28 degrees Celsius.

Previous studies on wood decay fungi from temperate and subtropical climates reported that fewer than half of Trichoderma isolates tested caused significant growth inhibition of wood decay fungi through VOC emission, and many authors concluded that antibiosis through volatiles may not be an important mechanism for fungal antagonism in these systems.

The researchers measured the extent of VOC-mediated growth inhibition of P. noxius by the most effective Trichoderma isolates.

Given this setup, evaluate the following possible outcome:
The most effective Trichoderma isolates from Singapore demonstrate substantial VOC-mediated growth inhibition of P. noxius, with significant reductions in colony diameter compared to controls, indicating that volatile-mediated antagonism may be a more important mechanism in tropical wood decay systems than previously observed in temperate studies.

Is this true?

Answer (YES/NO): YES